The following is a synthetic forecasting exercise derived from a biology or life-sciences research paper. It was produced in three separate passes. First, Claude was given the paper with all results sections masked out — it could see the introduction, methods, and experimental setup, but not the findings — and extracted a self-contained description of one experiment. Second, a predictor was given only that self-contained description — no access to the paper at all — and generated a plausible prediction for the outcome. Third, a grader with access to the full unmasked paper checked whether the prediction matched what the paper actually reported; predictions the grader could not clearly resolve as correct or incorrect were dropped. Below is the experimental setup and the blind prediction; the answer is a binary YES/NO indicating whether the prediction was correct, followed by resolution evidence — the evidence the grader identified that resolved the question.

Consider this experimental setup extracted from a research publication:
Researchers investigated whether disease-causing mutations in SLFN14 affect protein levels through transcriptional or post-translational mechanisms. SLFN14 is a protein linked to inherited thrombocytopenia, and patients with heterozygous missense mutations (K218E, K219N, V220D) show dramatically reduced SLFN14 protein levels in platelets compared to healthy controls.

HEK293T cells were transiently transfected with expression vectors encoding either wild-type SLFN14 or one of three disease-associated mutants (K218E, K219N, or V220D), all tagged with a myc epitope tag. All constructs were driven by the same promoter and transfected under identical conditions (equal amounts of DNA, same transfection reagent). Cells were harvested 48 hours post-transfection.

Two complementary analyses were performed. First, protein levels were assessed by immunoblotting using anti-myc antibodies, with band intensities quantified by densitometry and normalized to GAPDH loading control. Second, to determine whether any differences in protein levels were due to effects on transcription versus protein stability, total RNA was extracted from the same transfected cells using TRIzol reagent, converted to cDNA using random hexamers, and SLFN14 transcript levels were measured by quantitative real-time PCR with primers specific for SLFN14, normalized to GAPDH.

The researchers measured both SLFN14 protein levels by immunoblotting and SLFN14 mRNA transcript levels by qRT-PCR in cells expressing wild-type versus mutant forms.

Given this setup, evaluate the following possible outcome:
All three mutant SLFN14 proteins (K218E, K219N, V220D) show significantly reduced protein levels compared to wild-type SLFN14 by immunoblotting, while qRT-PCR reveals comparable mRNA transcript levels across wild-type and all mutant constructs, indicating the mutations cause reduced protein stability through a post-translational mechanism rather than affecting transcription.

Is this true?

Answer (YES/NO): YES